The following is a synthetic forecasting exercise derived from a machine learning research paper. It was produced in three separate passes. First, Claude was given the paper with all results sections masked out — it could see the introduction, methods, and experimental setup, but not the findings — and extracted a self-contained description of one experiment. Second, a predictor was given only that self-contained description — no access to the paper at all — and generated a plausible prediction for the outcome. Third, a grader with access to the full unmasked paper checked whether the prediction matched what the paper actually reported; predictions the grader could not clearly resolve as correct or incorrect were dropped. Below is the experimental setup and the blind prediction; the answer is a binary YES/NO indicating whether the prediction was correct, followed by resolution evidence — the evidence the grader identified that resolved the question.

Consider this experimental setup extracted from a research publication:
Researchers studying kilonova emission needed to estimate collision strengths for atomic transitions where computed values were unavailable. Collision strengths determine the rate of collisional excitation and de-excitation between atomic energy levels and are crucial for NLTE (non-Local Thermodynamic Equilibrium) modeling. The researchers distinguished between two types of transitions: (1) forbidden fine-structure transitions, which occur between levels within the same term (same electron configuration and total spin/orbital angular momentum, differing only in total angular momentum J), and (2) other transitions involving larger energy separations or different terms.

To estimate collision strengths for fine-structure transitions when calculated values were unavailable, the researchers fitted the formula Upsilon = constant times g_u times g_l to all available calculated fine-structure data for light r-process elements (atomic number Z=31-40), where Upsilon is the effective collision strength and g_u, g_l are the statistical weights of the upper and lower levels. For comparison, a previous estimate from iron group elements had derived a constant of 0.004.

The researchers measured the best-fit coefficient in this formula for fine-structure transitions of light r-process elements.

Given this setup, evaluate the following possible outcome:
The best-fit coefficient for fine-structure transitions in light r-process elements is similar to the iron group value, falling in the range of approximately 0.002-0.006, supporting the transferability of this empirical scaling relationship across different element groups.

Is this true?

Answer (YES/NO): NO